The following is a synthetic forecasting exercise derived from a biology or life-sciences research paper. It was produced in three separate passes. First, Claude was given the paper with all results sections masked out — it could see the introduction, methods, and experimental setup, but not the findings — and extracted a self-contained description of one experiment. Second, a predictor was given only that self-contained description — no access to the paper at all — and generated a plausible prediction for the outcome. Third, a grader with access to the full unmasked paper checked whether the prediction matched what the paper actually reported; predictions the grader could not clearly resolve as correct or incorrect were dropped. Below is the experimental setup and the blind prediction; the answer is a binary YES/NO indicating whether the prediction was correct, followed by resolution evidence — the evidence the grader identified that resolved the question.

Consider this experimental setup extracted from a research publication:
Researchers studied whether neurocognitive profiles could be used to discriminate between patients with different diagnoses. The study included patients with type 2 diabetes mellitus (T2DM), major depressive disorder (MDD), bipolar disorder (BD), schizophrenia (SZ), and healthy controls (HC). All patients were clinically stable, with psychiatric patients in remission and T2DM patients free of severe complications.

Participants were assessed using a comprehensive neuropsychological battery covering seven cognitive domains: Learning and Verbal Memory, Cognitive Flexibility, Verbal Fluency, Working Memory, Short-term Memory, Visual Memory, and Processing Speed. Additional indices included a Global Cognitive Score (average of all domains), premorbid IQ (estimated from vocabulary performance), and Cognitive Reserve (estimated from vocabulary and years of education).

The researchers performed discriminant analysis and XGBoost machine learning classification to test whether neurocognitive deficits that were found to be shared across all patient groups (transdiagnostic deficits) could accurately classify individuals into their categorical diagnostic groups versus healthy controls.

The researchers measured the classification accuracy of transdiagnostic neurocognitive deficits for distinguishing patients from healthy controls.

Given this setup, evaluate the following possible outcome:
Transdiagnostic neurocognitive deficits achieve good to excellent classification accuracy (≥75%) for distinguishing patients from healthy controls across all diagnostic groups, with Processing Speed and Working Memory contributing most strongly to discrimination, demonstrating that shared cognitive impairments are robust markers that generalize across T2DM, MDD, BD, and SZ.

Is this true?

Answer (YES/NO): NO